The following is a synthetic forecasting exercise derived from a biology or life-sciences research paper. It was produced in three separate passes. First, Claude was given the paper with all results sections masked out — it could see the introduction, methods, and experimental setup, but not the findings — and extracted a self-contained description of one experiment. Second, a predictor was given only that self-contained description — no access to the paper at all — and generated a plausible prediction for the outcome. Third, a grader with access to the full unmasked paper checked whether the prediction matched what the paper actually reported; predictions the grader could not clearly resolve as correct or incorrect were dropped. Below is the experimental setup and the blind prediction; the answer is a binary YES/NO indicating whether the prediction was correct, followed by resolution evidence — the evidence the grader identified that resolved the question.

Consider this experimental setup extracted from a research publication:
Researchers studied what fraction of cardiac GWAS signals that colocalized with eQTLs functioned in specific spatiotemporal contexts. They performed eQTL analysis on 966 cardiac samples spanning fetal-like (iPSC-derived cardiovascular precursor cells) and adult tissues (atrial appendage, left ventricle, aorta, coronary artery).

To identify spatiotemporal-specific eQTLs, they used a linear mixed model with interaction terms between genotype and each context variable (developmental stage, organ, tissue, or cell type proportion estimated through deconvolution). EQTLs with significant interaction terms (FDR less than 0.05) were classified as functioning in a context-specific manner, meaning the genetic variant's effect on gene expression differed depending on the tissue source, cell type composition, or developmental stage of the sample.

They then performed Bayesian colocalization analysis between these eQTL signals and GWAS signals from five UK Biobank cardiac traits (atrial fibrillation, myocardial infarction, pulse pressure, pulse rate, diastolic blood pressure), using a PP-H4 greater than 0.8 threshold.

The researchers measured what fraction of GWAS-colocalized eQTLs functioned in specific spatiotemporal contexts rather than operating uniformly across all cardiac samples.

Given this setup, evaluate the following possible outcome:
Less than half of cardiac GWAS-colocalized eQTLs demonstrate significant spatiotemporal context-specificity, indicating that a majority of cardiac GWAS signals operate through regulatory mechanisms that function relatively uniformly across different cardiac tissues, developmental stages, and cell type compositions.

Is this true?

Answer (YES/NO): YES